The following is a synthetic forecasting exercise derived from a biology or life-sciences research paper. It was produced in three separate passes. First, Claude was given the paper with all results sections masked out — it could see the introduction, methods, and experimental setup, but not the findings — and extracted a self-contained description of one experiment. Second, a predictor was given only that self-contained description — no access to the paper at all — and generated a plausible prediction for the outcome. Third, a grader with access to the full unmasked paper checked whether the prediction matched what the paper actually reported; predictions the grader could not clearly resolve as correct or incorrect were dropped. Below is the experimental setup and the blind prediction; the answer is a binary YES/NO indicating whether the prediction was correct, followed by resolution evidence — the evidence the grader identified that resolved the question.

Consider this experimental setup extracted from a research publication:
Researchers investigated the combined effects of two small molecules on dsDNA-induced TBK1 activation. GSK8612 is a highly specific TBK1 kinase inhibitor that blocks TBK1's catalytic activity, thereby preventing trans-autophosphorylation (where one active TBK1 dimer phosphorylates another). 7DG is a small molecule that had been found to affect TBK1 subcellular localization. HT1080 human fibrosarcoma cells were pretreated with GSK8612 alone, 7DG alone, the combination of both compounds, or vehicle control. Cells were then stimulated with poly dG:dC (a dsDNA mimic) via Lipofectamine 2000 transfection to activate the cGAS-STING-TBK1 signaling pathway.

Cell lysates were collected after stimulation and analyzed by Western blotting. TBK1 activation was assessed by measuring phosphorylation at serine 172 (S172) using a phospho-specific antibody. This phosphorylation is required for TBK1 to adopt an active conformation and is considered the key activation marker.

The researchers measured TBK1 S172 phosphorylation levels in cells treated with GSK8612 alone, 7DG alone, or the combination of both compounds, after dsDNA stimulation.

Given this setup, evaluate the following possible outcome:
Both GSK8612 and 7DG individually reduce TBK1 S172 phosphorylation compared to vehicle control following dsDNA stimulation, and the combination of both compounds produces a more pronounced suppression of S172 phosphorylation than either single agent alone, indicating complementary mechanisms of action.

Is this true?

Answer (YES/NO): YES